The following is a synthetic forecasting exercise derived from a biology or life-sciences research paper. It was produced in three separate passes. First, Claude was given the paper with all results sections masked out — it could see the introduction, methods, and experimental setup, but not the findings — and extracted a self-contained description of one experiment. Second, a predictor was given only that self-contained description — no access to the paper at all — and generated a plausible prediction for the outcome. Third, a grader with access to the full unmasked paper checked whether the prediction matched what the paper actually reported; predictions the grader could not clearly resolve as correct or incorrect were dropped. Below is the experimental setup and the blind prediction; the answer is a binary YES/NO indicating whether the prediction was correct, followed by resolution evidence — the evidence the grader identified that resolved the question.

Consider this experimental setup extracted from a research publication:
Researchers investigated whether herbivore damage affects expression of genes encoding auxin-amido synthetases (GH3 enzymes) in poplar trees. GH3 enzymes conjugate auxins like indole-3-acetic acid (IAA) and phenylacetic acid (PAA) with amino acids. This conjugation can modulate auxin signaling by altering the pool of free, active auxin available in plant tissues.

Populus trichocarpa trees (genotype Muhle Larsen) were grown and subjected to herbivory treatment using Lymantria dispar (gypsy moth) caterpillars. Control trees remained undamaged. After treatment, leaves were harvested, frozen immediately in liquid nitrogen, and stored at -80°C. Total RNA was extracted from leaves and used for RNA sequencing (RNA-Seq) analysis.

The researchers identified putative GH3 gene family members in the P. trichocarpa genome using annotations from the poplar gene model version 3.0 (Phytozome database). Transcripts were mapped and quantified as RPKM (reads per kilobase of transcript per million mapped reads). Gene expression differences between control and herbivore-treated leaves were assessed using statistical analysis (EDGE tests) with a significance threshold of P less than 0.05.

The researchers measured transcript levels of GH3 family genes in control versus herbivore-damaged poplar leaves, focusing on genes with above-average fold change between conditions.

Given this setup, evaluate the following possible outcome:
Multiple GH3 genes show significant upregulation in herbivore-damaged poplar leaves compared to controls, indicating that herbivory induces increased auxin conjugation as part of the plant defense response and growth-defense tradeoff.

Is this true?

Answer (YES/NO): YES